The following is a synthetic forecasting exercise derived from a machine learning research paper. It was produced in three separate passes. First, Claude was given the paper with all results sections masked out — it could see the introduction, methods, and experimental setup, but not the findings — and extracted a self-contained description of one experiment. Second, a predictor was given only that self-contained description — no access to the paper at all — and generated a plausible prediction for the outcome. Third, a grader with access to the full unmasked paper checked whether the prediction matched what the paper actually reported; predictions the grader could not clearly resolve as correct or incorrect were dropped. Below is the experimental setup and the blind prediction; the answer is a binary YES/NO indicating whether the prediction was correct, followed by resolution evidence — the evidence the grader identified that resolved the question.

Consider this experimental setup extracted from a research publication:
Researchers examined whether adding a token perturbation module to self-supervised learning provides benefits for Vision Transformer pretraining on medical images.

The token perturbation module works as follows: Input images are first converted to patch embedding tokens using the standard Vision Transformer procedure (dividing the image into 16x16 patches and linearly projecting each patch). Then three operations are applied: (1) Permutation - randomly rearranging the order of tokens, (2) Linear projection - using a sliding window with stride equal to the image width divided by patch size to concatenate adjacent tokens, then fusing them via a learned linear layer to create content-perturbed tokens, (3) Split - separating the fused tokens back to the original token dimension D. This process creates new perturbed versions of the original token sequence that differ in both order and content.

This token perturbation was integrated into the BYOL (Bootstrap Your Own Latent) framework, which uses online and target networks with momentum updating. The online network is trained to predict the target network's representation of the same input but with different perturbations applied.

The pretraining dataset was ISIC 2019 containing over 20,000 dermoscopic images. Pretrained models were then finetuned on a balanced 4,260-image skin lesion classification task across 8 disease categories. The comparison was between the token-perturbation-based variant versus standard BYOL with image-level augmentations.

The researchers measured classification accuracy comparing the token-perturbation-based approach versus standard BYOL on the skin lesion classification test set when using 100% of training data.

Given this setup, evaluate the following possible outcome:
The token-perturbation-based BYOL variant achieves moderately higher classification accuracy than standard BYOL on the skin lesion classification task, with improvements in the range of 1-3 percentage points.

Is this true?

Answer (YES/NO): NO